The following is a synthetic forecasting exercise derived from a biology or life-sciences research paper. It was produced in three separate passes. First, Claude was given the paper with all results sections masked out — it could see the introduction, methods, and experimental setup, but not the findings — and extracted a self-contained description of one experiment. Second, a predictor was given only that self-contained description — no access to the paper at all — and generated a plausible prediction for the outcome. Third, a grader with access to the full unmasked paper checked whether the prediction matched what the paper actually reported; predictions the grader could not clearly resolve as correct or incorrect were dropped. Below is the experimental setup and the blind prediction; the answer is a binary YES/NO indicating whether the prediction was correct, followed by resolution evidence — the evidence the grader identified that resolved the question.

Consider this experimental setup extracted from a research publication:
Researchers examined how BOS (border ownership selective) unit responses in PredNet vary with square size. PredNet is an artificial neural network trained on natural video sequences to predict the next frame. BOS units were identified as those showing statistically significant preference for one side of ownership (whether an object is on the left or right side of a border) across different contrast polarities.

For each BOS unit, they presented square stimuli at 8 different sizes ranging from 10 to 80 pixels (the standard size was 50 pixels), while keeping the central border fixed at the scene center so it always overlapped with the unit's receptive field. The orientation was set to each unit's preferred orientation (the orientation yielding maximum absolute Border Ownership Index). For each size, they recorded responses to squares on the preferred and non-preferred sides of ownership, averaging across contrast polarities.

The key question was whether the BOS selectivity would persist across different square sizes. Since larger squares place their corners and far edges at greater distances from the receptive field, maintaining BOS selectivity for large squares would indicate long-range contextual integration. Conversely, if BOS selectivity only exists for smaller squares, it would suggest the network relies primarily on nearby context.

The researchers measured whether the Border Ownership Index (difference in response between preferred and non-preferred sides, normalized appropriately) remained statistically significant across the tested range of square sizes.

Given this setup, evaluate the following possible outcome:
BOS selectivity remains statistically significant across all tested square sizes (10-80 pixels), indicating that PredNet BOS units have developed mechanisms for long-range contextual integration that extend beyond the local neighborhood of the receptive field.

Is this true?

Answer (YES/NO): YES